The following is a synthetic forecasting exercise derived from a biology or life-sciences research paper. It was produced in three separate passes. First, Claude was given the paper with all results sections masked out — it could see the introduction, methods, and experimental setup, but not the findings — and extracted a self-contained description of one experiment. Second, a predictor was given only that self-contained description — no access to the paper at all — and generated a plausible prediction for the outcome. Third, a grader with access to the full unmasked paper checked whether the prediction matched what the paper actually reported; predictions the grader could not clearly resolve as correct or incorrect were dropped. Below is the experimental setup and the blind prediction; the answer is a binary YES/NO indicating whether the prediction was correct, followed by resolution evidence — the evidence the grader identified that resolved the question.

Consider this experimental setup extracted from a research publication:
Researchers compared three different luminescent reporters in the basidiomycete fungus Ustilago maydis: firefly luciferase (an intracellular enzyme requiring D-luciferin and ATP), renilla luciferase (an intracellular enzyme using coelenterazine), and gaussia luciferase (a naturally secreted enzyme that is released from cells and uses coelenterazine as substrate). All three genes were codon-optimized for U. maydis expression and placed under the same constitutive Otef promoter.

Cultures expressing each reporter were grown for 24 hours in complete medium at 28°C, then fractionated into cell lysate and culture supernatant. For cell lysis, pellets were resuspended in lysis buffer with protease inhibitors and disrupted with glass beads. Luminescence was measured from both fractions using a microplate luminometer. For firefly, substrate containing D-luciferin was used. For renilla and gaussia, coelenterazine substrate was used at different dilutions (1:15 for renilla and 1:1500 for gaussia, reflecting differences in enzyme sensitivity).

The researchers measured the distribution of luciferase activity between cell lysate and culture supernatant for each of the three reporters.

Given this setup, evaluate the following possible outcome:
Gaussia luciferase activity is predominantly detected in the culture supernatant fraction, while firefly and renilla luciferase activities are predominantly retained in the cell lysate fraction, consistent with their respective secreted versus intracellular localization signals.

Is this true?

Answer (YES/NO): NO